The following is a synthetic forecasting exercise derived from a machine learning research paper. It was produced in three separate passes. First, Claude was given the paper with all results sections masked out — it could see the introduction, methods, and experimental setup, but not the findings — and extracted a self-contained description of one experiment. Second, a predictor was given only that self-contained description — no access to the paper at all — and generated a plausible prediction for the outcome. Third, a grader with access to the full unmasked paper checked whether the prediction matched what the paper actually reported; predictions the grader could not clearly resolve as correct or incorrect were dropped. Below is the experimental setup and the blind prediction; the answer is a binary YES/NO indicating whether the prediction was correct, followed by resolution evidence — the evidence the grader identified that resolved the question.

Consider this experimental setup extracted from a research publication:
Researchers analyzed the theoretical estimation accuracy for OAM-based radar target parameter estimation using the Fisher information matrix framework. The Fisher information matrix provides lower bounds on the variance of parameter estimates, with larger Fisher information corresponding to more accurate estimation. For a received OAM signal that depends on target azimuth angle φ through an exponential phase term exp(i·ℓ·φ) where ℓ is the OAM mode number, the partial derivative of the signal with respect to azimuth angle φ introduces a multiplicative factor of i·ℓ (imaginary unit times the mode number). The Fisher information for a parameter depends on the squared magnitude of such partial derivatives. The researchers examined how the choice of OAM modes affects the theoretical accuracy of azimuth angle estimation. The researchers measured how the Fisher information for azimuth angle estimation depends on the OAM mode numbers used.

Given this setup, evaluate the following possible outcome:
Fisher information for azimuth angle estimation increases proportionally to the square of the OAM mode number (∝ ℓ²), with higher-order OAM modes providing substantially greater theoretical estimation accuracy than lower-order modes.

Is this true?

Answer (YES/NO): NO